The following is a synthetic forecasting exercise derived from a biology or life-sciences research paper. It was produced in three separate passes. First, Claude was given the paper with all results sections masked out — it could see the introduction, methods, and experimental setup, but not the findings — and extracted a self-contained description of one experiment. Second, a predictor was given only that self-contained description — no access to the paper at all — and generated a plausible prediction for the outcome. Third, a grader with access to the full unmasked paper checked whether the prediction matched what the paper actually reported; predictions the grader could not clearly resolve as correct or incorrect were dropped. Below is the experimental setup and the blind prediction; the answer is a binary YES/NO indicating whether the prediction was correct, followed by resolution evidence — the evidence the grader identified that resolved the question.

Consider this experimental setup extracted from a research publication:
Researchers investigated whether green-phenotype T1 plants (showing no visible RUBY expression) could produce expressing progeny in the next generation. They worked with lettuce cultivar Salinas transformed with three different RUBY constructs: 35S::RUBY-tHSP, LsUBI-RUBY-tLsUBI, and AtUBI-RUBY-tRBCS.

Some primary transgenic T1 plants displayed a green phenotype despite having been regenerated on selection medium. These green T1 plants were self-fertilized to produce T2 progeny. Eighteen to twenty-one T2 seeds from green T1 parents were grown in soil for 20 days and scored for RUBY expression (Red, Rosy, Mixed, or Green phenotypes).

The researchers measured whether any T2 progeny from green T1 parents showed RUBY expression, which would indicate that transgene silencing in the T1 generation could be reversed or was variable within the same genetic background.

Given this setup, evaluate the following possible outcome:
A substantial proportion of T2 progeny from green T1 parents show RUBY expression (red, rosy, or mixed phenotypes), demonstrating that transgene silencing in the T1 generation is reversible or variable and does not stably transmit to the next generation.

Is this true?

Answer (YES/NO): NO